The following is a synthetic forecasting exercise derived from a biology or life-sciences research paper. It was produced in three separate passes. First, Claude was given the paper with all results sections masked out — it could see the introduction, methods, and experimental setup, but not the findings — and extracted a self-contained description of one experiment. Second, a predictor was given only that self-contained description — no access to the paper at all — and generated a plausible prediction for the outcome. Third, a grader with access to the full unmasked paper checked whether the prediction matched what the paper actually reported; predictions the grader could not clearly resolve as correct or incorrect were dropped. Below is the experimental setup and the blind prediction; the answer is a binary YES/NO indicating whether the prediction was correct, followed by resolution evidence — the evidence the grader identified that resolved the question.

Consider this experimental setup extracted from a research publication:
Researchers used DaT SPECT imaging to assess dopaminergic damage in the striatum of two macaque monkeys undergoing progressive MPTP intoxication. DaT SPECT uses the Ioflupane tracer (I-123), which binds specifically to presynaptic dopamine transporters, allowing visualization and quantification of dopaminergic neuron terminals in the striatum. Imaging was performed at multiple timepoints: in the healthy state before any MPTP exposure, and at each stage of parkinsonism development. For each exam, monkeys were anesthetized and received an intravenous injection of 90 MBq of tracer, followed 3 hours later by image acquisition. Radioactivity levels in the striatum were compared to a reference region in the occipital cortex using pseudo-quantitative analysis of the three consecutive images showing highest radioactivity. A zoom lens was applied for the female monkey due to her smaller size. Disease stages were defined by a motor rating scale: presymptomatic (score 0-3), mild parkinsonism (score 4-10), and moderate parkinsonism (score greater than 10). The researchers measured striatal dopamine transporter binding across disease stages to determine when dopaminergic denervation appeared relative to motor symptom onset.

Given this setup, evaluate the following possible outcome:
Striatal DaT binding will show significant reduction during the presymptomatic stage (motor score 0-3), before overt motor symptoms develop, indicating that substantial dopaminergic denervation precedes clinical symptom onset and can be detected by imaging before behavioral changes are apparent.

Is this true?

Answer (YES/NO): YES